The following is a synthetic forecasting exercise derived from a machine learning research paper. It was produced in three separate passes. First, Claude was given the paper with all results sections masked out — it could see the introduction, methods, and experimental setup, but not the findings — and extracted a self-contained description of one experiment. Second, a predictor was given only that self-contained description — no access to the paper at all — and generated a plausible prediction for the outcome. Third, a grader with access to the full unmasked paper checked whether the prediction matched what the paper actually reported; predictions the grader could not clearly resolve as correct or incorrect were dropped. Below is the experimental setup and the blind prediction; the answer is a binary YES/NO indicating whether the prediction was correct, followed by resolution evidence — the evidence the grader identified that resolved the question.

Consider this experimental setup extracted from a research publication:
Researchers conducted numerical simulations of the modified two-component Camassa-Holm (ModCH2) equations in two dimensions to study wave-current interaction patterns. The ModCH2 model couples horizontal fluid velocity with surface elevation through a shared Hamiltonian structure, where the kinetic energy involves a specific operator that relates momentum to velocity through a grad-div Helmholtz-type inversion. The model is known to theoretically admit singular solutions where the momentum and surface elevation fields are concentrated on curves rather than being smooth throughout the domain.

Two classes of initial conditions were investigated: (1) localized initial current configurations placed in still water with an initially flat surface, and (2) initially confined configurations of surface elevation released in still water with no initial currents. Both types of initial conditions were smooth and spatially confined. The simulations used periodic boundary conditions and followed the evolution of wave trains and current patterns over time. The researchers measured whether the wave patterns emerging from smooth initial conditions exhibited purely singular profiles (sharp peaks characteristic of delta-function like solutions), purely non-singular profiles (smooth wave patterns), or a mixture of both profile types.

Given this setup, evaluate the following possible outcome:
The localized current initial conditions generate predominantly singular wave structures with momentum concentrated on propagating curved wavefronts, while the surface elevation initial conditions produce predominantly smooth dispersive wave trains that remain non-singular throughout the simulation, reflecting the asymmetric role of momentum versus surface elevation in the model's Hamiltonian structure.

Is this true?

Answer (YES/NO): NO